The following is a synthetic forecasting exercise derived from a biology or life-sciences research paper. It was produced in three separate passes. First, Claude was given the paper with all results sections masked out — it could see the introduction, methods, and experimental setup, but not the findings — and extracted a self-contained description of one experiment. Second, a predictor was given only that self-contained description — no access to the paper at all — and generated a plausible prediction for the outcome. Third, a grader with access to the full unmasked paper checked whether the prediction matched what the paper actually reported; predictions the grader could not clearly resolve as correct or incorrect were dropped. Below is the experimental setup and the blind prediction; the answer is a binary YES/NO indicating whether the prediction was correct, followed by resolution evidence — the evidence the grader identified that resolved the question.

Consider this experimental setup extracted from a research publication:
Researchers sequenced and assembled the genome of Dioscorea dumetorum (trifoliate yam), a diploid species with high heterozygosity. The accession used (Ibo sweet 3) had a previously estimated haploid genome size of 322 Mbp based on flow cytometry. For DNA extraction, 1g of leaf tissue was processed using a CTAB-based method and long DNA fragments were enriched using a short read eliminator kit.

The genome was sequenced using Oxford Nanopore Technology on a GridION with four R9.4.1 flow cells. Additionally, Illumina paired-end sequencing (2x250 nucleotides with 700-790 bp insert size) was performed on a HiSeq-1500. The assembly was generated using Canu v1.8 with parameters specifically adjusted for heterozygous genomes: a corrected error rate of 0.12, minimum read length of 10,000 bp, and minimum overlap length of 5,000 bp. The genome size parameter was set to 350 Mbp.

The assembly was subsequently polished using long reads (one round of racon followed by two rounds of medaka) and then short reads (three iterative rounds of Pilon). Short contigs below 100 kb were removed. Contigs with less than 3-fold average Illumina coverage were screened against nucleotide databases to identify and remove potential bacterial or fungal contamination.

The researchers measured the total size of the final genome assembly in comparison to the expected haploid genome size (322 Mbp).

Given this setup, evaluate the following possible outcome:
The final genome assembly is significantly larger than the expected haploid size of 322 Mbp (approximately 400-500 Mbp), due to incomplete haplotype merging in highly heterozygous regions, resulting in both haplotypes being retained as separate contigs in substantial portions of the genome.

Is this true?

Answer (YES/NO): YES